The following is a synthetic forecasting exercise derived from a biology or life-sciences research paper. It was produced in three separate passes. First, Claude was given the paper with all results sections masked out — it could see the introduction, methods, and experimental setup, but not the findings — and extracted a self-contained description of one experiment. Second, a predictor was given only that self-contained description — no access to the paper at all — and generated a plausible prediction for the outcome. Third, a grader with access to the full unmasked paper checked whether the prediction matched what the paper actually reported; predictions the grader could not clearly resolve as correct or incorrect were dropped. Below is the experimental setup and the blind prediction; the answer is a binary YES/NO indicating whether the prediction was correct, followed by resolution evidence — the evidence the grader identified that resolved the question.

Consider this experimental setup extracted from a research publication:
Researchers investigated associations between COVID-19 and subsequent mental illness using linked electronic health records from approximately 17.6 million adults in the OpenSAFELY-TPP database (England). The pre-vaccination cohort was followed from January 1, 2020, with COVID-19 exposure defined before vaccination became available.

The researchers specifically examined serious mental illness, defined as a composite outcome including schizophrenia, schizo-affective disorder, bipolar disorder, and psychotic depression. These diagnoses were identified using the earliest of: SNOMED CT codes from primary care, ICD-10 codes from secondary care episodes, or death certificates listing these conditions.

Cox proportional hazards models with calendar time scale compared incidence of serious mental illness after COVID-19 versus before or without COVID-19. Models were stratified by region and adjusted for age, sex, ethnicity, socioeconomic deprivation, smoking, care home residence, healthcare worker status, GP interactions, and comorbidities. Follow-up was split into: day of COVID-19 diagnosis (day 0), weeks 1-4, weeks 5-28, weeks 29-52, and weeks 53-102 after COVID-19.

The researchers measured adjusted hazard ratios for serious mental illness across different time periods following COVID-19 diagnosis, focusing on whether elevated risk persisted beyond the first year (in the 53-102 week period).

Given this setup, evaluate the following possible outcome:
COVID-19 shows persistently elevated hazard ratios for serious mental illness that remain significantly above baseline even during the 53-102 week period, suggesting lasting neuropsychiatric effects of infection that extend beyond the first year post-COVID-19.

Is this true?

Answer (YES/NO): YES